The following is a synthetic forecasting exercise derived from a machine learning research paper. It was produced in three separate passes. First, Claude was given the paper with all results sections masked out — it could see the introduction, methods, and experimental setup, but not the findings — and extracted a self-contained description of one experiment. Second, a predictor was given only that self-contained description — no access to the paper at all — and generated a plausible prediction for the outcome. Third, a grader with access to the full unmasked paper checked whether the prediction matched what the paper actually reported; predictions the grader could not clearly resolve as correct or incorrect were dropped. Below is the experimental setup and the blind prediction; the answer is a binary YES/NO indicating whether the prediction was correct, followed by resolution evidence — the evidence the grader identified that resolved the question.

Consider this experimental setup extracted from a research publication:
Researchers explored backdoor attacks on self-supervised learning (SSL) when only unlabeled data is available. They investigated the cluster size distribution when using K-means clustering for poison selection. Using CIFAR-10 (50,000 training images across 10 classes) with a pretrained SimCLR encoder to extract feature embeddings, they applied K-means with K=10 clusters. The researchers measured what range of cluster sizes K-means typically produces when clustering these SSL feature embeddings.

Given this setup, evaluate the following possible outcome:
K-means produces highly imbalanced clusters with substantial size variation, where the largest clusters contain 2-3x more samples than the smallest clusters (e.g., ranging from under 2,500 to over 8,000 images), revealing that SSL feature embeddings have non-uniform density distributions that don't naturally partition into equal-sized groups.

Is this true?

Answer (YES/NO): NO